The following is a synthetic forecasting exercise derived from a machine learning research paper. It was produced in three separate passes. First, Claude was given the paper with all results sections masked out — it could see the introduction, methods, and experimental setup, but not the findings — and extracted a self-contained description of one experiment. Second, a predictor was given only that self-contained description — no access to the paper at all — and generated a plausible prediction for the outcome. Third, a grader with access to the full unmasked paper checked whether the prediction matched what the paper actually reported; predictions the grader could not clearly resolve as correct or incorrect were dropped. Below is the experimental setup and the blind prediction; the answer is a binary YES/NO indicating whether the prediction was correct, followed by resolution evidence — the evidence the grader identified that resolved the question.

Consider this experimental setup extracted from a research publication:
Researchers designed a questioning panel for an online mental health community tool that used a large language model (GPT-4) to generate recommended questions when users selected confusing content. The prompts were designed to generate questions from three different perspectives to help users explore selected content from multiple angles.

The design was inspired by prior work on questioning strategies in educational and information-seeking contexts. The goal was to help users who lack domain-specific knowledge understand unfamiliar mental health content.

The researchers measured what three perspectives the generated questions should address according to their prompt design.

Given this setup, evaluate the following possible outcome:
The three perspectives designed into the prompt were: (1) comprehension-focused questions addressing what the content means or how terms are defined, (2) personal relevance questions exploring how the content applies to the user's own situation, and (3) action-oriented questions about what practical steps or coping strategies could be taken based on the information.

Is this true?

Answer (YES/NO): NO